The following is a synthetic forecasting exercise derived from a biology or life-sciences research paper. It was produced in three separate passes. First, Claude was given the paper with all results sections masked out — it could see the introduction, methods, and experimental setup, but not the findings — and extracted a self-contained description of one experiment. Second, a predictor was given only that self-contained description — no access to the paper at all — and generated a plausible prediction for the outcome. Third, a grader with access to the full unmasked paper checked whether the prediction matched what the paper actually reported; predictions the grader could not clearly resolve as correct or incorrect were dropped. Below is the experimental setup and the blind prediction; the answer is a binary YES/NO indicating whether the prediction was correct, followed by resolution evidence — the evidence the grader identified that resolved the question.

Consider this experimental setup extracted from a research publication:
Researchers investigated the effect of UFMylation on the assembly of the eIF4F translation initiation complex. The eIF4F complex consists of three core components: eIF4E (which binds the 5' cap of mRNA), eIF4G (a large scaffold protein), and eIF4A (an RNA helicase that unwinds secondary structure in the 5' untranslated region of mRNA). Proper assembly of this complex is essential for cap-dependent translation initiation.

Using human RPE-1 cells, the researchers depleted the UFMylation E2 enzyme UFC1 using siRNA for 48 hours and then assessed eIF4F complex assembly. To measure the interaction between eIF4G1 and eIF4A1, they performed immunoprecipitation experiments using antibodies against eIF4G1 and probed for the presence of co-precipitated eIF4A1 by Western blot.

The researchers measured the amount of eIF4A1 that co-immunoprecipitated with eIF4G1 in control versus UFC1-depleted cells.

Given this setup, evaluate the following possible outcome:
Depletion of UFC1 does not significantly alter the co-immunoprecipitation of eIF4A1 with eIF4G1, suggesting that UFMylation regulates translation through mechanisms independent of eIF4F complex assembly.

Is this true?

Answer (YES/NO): NO